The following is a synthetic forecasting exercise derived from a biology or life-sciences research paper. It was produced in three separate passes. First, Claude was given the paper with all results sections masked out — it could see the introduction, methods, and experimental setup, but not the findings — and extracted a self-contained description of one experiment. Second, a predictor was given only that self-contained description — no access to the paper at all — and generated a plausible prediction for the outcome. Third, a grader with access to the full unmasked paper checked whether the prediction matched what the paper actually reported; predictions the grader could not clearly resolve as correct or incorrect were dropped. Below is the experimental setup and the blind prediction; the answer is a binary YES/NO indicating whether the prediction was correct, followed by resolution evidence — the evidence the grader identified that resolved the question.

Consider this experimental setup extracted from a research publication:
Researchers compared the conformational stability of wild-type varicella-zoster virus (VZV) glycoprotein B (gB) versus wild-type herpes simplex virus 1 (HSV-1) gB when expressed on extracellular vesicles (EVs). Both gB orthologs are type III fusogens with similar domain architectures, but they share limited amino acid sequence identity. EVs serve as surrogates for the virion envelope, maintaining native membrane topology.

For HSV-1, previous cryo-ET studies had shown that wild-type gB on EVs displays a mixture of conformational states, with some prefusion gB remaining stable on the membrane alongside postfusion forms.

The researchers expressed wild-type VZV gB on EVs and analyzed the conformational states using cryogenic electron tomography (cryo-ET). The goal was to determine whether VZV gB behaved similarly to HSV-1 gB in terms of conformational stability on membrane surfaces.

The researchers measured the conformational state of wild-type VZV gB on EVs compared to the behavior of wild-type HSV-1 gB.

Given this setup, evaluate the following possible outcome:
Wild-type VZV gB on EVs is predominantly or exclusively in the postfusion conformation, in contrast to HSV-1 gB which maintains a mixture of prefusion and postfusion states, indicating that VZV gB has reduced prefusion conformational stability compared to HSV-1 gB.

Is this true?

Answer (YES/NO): YES